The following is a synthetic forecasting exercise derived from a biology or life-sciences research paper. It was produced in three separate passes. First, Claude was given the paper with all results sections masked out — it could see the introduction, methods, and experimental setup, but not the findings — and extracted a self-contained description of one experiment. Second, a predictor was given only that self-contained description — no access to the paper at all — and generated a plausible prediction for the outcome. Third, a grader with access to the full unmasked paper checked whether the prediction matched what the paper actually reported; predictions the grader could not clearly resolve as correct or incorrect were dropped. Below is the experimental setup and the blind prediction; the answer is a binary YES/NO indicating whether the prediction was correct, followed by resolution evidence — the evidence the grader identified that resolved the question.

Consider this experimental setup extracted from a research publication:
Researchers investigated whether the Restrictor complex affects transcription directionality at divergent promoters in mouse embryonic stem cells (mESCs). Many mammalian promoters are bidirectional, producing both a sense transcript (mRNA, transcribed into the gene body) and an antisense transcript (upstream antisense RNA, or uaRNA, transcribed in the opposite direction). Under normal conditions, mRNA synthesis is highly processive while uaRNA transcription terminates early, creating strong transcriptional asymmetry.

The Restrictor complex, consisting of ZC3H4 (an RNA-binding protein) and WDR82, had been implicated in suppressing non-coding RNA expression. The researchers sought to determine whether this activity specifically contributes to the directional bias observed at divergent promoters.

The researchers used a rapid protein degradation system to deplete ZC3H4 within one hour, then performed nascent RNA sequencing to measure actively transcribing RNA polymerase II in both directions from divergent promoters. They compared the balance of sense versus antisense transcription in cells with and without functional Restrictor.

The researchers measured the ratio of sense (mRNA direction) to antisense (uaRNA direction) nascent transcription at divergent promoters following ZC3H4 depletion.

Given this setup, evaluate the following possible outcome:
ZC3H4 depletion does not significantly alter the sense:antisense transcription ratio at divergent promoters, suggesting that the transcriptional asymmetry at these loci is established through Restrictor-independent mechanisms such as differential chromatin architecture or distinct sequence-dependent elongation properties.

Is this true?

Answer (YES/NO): NO